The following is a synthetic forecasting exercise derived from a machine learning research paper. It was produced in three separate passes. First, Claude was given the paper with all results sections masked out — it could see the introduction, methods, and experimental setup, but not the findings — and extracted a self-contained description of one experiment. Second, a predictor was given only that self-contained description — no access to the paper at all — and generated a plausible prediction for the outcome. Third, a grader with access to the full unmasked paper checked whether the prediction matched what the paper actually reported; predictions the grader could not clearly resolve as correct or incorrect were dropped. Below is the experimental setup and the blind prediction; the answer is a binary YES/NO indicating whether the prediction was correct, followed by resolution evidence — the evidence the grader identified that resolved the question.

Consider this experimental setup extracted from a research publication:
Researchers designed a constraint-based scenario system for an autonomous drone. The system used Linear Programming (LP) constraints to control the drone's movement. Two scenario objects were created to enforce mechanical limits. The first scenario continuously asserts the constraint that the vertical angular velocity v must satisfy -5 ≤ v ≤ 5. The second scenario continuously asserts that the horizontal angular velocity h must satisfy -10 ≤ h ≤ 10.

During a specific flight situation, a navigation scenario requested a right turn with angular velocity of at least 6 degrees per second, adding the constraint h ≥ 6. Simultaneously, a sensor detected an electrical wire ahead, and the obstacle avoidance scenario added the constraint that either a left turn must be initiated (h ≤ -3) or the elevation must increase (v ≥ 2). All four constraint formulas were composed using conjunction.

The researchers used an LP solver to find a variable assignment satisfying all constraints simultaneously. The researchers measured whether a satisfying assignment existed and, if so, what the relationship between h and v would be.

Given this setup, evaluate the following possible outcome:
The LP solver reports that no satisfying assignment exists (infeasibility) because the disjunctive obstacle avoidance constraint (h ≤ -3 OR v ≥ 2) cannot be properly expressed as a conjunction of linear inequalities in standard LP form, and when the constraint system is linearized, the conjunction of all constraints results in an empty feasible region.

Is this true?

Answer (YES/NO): NO